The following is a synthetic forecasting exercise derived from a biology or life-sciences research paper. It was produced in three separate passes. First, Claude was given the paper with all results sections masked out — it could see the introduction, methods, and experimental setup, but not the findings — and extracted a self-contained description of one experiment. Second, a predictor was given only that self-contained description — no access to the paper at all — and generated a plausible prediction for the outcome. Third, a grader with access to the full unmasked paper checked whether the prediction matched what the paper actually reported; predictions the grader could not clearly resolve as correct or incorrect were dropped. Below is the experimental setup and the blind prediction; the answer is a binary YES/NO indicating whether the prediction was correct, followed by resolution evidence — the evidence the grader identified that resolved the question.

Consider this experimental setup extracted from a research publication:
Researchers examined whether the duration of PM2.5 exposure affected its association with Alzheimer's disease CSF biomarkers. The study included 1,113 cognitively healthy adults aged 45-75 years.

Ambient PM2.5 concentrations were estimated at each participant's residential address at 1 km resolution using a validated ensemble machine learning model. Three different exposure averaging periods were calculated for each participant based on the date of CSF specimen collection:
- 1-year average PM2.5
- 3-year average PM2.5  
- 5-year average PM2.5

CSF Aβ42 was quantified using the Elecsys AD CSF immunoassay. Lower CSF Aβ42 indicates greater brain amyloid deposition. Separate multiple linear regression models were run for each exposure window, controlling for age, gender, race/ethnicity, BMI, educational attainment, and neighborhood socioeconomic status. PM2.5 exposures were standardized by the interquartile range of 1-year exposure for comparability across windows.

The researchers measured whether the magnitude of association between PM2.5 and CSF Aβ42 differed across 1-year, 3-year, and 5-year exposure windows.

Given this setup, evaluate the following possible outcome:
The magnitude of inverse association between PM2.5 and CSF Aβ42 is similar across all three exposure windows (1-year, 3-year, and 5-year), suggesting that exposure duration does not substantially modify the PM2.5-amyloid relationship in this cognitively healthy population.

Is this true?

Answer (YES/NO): YES